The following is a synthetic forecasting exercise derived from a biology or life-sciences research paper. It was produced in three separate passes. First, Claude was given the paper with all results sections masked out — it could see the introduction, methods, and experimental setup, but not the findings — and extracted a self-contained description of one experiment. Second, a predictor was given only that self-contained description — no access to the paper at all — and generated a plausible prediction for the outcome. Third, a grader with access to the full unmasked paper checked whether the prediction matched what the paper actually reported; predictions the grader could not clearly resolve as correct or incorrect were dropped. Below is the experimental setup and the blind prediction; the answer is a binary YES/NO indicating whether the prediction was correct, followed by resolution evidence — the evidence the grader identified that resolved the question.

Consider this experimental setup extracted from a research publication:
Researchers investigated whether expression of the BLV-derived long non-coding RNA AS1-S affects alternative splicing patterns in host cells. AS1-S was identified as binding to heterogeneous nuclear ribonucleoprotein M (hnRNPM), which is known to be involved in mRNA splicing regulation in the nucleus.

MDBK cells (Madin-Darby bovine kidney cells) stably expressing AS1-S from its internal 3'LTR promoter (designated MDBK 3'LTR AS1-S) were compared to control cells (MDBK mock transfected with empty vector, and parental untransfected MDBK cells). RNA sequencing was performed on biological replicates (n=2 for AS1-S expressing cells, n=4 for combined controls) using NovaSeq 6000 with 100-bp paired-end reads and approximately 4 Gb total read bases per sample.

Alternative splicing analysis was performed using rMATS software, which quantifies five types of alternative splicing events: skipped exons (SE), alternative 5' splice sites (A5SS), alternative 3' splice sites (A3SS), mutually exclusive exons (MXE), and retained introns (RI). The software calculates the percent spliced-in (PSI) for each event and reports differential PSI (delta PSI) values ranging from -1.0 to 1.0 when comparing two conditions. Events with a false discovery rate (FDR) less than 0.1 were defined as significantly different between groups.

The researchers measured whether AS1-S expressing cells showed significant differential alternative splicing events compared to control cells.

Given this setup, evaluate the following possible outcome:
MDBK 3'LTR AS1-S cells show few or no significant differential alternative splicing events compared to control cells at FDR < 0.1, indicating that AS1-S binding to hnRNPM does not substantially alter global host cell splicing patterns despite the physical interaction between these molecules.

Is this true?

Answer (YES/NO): YES